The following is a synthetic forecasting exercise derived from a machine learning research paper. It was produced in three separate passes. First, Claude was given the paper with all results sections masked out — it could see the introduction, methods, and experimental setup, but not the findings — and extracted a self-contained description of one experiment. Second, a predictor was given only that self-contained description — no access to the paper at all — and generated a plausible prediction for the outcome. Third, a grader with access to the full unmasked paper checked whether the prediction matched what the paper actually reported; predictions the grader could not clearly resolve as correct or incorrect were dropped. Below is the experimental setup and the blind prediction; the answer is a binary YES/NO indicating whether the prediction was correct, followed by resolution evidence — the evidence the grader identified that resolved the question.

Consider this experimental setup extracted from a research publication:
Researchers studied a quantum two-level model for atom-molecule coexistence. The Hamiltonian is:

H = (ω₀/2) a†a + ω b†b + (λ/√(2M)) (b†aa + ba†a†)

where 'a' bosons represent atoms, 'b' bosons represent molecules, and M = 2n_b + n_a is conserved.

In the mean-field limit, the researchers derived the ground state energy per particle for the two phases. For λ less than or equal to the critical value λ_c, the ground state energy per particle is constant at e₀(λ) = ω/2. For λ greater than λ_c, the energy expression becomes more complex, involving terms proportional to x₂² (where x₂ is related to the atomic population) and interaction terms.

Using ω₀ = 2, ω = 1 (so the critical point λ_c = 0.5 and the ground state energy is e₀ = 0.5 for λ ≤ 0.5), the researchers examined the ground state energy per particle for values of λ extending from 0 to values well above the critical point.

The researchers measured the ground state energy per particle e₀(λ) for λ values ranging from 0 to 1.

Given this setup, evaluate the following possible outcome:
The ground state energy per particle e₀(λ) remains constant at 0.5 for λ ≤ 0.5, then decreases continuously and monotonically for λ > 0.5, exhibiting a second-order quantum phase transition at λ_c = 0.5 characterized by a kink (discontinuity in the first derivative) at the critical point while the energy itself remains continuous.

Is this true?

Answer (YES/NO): NO